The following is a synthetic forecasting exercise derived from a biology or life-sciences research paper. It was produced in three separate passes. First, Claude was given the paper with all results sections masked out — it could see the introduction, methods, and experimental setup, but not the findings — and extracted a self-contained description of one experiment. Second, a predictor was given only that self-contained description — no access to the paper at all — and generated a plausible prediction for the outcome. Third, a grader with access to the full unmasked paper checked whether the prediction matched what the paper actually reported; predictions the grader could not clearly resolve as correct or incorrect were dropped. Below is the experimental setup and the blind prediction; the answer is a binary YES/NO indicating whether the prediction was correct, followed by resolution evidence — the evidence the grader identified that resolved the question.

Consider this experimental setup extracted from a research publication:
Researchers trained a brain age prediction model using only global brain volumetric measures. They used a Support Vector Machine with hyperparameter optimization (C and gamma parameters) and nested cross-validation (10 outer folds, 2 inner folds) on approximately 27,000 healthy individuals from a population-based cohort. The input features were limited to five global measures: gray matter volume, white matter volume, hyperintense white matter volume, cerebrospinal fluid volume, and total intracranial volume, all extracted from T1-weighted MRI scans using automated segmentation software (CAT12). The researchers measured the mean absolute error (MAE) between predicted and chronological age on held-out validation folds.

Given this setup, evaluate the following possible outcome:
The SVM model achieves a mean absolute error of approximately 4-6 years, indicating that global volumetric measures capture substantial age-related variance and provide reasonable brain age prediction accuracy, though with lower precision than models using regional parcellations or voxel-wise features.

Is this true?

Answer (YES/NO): YES